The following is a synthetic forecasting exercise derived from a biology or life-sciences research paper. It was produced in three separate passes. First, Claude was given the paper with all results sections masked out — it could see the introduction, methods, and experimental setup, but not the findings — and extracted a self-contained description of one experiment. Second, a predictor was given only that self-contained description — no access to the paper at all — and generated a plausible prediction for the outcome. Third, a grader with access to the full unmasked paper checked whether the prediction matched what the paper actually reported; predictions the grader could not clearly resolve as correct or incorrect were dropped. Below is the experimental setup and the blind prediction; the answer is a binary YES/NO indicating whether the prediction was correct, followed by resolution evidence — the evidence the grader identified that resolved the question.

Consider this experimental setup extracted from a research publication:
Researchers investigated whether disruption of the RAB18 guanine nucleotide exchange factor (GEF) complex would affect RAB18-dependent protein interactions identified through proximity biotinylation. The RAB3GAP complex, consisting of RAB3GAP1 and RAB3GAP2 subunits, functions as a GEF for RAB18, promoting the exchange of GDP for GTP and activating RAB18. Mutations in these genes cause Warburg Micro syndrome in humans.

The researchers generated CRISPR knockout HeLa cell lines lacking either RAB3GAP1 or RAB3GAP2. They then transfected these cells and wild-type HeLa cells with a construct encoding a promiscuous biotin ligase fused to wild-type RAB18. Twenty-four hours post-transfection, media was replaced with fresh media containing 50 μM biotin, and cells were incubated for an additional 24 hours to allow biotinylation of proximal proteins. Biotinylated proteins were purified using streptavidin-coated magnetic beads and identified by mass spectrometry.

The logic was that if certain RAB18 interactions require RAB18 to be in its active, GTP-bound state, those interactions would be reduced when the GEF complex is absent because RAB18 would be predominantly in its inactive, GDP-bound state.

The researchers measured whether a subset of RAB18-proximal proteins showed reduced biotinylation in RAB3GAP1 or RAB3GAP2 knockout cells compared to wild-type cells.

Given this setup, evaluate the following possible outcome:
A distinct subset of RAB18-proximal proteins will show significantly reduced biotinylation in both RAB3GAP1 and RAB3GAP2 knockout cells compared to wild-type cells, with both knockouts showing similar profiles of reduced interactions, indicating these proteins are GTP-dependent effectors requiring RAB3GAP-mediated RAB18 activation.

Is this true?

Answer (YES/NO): YES